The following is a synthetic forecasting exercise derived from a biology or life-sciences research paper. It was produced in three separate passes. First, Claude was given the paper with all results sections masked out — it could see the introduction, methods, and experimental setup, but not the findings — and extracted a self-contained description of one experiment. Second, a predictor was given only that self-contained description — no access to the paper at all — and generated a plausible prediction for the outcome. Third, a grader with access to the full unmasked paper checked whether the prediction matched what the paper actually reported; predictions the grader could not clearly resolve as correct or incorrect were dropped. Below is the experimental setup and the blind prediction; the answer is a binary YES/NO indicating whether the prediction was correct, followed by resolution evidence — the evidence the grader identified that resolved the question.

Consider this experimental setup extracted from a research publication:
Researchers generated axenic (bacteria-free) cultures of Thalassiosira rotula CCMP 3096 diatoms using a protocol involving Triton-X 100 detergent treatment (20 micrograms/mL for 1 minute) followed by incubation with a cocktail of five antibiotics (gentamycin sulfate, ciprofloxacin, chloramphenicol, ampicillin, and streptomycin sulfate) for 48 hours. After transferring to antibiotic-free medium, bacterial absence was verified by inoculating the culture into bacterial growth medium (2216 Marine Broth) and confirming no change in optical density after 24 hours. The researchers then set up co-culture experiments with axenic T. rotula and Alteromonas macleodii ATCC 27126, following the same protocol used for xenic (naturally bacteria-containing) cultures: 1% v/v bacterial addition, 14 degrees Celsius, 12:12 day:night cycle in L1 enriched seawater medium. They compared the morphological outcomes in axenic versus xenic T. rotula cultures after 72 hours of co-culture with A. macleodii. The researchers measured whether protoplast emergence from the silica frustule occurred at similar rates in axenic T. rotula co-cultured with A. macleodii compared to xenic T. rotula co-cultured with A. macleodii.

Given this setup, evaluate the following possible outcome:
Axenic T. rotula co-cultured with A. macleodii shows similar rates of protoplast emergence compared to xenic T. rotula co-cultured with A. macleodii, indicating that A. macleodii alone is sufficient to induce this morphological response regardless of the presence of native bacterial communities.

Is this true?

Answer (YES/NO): YES